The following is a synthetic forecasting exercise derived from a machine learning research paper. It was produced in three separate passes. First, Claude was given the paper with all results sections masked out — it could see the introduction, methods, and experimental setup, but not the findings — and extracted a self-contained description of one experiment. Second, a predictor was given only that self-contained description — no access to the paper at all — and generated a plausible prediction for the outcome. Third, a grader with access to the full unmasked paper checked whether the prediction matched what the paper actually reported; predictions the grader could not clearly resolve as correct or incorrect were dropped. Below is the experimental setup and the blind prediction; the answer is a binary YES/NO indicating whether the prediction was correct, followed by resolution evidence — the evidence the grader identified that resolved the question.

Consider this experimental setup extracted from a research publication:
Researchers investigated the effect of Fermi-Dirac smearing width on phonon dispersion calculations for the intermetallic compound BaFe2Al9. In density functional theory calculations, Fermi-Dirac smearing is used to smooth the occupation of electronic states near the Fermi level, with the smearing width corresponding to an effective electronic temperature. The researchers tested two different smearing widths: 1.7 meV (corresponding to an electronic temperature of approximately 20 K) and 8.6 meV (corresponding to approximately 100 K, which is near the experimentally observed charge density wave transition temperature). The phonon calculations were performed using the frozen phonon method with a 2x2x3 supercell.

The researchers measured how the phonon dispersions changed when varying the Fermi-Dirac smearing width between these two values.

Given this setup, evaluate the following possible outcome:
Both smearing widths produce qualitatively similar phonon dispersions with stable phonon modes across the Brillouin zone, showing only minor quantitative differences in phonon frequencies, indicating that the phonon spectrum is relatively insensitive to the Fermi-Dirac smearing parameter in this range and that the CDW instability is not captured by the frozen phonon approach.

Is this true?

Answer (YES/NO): YES